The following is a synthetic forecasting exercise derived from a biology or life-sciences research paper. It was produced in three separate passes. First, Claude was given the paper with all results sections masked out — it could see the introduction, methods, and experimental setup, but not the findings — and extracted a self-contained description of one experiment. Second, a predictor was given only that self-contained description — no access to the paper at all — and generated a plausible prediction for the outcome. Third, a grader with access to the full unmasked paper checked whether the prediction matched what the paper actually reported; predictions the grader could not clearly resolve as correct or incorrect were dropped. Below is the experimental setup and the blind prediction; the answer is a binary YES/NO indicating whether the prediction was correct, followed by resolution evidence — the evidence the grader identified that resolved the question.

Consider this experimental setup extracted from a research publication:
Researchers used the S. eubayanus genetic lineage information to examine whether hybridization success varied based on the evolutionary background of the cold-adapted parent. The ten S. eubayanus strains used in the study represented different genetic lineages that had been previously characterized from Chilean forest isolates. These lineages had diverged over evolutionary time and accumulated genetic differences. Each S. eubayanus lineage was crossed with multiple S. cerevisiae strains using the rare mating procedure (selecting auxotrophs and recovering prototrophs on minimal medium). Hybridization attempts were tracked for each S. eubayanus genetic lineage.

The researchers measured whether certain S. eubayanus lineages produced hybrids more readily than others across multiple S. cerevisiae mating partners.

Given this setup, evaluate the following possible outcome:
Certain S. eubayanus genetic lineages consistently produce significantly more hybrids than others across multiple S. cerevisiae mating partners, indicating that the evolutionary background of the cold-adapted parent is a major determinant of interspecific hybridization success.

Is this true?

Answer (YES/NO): NO